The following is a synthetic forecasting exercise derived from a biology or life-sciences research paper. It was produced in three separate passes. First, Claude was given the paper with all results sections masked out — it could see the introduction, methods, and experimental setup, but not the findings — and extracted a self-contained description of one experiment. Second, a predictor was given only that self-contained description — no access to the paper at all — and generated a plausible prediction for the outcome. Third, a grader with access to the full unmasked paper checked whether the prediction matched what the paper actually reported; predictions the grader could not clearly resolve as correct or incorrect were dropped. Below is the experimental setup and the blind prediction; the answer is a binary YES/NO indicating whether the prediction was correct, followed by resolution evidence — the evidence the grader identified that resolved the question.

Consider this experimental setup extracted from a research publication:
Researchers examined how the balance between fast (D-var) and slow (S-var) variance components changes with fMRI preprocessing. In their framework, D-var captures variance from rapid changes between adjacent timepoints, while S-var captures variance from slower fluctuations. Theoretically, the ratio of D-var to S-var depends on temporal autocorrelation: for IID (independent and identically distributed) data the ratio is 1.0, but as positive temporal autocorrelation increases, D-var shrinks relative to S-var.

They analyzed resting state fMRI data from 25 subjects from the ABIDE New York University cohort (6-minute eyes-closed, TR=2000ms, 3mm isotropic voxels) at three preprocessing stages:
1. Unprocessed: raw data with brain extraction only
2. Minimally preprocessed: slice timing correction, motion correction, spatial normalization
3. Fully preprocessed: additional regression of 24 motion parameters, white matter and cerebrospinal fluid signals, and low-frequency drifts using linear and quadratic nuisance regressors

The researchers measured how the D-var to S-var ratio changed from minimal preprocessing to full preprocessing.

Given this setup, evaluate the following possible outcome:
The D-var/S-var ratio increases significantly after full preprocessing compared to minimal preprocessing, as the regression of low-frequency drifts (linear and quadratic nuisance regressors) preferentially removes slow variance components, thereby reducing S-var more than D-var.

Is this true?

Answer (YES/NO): YES